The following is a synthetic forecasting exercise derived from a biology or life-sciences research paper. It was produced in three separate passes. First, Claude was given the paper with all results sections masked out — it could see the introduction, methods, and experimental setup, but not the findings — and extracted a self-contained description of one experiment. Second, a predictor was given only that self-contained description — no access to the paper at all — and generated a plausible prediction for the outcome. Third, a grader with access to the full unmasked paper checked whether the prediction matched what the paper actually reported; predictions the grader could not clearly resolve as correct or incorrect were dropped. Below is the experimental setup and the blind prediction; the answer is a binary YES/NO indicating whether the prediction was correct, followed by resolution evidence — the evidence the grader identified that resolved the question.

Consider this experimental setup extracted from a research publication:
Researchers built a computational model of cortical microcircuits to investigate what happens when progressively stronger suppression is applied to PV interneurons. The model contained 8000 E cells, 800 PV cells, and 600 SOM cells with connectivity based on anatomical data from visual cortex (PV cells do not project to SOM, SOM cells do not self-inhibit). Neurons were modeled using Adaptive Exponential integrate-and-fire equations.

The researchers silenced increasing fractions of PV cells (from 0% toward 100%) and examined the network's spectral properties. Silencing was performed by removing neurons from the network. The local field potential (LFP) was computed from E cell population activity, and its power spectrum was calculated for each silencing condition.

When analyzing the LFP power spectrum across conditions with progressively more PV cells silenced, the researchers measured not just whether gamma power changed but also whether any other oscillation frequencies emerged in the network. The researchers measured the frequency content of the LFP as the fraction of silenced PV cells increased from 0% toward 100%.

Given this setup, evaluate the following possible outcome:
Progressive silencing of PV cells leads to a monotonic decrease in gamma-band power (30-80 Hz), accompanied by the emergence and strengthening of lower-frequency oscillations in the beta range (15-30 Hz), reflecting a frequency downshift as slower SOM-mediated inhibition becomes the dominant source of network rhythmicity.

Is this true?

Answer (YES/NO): NO